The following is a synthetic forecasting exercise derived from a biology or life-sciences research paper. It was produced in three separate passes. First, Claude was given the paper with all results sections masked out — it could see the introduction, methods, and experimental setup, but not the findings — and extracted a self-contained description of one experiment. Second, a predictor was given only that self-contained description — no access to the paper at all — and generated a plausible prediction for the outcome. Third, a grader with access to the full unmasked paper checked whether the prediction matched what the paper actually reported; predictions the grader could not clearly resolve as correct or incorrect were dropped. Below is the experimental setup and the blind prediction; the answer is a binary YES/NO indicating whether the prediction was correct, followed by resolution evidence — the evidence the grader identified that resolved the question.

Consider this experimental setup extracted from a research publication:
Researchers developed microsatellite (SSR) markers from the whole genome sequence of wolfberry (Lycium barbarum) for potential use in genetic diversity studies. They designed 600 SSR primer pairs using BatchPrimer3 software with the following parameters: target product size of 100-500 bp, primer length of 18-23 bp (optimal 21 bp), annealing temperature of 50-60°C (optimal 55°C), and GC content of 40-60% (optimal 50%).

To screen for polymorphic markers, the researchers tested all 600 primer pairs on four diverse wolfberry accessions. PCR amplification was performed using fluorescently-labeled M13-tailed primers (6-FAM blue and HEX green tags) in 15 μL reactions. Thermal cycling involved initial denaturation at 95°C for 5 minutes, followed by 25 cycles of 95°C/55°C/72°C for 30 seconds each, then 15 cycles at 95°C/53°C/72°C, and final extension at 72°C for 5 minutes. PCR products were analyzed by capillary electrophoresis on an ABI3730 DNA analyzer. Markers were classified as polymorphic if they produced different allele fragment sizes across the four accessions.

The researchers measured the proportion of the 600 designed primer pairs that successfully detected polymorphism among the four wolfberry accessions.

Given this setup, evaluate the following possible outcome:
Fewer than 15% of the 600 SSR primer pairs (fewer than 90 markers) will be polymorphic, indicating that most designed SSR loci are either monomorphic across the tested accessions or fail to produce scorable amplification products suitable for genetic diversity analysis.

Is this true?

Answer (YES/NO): NO